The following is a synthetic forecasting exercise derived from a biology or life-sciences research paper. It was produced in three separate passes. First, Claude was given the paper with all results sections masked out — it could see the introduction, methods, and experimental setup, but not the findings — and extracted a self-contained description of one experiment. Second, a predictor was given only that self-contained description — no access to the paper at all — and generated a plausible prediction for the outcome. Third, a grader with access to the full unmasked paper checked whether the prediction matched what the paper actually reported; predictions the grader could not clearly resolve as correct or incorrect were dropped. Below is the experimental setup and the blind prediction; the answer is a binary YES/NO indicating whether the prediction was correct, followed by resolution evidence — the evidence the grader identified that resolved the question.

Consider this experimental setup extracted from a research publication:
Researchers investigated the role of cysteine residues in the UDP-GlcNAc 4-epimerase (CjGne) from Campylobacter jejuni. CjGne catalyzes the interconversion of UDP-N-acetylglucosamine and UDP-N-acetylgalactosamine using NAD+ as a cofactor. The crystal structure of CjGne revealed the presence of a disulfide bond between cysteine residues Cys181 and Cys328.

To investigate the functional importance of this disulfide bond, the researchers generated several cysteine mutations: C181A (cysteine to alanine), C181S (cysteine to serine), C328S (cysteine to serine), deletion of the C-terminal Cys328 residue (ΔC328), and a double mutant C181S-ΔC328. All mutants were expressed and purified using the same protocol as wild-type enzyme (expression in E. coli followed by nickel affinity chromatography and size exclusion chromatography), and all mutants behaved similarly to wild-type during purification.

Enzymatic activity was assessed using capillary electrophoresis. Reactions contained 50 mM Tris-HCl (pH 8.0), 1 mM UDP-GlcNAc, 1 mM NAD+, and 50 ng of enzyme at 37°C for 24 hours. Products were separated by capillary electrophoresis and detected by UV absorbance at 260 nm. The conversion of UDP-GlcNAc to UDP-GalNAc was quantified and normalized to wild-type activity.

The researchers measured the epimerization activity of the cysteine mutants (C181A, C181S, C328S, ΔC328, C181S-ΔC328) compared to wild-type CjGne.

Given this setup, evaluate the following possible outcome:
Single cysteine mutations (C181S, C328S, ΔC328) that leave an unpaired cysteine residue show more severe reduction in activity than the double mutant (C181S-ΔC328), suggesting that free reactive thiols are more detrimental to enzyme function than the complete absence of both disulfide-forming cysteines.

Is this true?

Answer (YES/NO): NO